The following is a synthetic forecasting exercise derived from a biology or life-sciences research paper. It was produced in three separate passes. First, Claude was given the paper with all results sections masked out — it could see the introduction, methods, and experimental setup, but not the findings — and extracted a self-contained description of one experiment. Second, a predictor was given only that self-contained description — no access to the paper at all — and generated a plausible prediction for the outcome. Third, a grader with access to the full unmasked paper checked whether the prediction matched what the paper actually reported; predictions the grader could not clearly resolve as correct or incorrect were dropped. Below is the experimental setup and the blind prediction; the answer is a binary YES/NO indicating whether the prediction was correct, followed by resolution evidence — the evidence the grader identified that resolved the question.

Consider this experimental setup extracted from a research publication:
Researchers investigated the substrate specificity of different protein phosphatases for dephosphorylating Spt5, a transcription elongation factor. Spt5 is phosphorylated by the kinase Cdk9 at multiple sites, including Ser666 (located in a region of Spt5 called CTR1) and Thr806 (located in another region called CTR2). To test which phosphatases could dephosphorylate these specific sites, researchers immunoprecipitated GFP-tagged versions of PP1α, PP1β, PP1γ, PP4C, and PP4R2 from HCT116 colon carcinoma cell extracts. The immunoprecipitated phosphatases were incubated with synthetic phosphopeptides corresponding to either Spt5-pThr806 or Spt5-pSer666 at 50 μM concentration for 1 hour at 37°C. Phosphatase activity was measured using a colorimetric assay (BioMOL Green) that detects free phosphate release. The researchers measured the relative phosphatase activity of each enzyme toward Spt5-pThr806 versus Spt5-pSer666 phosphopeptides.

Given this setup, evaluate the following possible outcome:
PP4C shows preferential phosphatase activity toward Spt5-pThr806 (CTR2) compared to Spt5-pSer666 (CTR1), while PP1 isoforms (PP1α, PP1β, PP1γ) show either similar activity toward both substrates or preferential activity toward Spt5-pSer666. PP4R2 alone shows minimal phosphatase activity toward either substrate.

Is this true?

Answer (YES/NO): NO